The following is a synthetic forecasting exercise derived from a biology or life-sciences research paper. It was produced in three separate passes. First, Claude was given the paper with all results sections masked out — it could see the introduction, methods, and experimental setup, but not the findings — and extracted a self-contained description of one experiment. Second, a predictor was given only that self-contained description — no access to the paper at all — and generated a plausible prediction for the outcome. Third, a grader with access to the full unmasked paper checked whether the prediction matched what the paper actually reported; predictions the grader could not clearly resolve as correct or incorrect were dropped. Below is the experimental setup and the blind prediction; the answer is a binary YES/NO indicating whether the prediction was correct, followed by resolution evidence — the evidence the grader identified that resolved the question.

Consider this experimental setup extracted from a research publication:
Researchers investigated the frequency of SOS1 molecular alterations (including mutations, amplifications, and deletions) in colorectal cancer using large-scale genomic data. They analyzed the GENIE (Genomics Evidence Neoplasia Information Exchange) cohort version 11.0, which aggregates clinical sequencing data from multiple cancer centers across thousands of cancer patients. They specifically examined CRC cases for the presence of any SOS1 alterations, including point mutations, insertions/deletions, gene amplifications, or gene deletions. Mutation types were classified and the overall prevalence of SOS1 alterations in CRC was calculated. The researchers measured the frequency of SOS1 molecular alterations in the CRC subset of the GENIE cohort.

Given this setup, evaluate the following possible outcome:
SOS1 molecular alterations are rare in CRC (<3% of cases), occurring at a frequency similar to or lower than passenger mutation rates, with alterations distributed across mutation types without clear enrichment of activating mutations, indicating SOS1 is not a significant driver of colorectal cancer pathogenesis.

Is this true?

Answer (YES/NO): YES